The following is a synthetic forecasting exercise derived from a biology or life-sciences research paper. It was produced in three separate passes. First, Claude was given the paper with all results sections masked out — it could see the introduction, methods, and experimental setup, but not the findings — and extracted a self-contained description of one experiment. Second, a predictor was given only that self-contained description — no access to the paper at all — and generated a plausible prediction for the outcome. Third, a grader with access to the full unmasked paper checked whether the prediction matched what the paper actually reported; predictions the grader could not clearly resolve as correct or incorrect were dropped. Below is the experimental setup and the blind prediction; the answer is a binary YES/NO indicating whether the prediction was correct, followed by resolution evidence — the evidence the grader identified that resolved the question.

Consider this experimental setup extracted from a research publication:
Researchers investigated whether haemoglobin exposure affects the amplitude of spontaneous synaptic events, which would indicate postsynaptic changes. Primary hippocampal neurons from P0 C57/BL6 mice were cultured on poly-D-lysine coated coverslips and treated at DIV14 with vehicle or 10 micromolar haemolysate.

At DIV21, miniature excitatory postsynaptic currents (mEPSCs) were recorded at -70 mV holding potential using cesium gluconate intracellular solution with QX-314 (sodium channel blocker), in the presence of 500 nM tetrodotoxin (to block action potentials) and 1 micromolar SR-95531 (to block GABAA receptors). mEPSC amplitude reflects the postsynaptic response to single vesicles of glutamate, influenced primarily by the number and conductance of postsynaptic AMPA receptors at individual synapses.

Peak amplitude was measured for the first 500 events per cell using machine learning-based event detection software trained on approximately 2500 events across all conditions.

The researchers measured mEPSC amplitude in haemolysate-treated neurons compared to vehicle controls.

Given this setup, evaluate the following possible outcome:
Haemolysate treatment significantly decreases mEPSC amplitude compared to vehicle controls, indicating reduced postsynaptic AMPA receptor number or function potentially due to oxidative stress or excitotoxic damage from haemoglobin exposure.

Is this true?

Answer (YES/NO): YES